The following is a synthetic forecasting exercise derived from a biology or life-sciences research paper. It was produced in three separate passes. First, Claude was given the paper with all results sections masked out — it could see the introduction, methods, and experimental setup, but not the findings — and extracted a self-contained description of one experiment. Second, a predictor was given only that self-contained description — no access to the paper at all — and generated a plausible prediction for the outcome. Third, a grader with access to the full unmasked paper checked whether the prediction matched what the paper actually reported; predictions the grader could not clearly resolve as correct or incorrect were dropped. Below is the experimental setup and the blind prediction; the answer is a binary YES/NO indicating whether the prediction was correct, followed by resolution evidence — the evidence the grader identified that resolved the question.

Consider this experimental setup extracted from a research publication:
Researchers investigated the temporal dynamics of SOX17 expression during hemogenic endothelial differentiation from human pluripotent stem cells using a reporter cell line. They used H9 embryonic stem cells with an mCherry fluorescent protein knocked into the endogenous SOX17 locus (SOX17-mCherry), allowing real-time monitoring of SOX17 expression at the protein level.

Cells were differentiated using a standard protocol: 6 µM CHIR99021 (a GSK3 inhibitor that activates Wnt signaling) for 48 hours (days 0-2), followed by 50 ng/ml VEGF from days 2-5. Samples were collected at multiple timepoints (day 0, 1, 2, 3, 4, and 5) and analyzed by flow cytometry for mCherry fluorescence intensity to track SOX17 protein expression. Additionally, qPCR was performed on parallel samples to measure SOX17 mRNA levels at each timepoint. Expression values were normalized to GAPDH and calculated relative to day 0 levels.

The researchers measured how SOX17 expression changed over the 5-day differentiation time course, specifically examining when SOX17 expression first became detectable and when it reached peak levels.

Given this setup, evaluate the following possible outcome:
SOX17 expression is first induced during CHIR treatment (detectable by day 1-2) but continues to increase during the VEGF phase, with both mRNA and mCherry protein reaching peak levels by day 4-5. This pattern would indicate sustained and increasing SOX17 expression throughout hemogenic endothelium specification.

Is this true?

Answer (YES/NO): NO